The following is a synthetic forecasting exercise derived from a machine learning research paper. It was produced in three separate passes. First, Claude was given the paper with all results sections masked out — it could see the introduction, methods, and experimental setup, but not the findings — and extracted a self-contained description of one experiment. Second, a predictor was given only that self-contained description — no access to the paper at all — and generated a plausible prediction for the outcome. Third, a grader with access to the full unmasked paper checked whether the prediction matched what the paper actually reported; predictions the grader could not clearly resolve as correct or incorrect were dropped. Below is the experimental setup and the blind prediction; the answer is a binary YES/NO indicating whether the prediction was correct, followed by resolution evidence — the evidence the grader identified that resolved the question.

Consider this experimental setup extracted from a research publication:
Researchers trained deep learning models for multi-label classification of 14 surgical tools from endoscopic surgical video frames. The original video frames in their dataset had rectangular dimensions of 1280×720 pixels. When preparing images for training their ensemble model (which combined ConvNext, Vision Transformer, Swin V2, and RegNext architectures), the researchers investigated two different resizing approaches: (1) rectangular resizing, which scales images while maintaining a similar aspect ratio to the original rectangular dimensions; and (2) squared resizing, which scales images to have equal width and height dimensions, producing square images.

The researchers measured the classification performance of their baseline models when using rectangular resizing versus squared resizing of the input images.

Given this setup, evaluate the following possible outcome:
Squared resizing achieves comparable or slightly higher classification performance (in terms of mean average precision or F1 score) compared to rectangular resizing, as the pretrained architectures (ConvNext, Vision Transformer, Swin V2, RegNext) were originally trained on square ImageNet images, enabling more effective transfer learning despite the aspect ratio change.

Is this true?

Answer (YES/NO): NO